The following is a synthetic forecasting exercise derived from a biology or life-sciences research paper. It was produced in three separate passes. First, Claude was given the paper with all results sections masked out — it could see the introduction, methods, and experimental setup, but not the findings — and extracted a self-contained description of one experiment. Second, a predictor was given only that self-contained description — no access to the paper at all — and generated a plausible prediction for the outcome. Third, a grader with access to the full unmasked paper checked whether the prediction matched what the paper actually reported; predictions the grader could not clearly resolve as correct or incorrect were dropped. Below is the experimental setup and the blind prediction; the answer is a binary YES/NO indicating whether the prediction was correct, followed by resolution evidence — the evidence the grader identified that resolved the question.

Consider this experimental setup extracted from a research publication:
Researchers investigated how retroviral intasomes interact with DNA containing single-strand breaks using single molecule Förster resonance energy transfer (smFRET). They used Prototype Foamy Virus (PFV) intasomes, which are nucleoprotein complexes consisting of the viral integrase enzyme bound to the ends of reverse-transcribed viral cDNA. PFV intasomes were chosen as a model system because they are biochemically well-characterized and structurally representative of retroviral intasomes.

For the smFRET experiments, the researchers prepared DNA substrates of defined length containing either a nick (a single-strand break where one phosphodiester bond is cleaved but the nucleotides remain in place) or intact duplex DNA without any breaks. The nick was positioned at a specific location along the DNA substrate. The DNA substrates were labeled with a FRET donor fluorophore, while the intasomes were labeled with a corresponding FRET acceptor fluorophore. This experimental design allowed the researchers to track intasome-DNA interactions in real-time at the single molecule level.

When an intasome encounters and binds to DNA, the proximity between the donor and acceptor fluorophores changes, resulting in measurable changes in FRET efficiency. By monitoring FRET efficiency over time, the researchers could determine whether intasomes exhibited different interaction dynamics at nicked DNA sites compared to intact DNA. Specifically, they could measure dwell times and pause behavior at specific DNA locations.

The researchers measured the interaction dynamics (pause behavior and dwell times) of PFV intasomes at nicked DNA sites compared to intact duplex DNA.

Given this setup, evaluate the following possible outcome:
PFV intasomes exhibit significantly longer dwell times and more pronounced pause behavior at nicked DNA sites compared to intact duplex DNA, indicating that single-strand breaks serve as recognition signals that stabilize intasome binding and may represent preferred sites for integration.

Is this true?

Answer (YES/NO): YES